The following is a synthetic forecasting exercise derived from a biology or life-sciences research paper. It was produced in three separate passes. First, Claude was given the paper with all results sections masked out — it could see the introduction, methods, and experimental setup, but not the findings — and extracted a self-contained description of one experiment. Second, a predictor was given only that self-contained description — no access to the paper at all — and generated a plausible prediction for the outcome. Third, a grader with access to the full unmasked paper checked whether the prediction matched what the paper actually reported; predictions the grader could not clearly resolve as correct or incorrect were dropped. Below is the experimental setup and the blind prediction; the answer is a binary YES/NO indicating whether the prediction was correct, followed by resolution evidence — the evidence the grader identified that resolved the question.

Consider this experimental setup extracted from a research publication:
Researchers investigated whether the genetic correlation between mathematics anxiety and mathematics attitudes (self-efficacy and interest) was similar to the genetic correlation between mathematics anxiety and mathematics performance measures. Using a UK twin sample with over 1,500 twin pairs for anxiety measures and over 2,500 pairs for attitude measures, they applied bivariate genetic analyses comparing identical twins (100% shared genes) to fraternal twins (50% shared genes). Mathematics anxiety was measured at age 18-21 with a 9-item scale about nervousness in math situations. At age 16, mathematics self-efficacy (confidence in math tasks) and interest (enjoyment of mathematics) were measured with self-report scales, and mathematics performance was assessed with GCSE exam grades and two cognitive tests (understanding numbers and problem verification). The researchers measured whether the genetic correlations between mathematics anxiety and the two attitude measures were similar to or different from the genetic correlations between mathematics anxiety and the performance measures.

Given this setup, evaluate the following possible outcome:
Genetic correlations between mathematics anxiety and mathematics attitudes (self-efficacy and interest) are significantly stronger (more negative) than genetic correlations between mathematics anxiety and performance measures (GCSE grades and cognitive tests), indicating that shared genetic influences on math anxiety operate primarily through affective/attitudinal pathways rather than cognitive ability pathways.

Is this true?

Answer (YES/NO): NO